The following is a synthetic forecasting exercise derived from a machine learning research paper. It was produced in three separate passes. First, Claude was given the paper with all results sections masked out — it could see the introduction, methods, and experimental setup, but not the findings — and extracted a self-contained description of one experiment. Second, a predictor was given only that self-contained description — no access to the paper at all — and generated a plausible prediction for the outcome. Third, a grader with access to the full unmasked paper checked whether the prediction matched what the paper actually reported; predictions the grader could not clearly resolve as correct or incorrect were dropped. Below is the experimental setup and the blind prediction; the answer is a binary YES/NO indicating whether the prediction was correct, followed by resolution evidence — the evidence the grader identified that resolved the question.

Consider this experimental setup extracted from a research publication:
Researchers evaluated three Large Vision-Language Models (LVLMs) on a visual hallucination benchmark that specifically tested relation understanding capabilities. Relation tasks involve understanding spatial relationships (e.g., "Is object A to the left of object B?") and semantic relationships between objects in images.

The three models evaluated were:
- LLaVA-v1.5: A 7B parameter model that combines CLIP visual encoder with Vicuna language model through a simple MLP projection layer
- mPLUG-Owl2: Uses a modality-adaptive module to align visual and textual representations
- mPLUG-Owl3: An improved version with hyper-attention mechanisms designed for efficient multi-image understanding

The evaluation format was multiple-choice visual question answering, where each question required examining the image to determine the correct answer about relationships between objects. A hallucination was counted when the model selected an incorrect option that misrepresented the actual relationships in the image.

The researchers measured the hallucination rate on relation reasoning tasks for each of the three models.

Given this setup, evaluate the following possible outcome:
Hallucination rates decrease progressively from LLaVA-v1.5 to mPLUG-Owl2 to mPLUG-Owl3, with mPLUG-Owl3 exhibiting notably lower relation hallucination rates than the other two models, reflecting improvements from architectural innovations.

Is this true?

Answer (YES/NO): NO